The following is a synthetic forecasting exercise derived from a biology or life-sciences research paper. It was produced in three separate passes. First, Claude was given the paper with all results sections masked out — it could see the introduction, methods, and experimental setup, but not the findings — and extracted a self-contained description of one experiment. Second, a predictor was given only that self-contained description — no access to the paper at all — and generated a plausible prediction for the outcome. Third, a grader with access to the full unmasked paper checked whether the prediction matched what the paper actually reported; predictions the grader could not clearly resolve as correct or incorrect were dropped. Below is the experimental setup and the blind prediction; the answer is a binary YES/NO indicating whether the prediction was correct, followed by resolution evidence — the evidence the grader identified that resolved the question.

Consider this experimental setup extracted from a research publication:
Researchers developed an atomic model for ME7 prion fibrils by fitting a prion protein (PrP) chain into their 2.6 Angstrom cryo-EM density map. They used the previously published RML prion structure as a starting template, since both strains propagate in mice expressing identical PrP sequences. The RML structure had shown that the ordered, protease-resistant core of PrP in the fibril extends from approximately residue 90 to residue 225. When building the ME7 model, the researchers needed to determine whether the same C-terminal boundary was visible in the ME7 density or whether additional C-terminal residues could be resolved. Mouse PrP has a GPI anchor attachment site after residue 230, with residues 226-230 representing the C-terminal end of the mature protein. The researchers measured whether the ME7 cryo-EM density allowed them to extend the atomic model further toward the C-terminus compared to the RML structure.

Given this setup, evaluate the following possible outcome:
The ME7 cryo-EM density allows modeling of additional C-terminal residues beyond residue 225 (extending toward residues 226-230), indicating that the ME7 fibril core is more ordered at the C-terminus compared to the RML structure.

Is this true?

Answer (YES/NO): YES